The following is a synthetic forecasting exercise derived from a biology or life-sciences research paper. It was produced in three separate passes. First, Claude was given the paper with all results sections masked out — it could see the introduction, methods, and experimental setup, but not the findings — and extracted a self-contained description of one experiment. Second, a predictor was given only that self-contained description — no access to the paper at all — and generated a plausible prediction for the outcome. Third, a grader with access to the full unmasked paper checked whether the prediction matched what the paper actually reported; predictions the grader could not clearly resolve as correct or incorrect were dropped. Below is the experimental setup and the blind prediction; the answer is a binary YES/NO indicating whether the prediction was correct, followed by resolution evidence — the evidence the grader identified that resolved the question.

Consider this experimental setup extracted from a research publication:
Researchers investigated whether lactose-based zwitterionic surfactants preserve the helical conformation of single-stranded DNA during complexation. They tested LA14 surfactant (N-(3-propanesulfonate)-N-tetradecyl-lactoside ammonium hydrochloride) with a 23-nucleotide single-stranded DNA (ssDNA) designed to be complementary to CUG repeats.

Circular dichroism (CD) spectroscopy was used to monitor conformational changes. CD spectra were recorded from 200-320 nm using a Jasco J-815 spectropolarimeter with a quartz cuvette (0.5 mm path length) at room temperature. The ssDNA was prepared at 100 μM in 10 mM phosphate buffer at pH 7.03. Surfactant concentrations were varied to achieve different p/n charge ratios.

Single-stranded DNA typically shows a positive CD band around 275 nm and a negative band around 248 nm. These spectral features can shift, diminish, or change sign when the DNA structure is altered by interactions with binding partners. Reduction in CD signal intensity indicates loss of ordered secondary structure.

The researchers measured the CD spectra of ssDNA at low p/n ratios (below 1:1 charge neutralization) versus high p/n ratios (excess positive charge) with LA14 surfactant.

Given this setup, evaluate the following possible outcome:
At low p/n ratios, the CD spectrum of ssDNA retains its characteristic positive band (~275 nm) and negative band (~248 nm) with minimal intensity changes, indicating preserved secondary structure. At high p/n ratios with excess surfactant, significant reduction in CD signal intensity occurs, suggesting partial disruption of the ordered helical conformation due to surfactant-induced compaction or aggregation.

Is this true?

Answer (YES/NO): YES